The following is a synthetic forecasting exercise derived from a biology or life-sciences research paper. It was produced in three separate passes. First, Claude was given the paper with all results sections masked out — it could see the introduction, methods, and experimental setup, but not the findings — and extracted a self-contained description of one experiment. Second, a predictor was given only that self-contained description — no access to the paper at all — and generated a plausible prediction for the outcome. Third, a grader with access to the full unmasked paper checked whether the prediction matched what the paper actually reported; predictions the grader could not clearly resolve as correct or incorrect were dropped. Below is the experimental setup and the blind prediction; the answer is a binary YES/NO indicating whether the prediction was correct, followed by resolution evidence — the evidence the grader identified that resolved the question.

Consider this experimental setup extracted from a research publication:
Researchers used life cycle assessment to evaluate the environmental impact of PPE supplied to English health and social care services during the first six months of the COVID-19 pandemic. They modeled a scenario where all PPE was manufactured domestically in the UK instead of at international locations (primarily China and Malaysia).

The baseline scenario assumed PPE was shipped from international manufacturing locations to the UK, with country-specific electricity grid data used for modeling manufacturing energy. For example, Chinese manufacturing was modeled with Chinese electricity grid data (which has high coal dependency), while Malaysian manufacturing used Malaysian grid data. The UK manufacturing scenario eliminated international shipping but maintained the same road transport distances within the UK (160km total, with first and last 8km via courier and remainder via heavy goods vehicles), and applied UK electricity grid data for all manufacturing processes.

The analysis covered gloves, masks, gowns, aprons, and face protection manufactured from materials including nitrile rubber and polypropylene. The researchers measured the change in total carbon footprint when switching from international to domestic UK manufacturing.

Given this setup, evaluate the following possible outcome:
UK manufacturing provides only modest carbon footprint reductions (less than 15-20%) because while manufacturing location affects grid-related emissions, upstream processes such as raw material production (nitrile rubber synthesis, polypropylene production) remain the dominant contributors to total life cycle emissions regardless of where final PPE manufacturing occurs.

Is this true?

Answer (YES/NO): YES